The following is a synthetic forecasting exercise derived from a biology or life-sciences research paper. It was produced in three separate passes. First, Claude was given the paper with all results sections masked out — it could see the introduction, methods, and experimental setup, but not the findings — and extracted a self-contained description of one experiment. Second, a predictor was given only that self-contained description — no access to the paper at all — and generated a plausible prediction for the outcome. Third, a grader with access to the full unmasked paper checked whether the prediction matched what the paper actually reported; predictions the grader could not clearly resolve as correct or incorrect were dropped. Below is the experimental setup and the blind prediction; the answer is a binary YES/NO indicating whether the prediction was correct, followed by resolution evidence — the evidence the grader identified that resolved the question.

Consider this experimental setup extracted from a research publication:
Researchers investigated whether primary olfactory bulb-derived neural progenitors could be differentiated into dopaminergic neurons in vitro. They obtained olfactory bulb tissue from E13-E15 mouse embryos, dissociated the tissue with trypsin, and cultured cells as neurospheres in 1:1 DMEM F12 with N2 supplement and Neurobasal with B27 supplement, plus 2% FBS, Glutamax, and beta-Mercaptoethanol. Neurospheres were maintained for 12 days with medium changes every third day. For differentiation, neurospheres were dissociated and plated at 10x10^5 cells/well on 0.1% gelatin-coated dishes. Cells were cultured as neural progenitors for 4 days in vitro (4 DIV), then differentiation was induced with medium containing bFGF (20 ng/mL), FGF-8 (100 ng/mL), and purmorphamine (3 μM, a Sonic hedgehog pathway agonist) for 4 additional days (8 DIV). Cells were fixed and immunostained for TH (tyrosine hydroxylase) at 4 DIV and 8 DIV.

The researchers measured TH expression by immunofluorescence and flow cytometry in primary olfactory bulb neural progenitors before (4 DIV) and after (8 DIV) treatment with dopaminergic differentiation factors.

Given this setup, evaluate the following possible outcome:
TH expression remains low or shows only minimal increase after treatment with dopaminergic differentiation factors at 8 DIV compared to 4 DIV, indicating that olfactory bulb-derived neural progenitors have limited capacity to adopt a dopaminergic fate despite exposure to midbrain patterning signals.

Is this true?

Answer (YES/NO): NO